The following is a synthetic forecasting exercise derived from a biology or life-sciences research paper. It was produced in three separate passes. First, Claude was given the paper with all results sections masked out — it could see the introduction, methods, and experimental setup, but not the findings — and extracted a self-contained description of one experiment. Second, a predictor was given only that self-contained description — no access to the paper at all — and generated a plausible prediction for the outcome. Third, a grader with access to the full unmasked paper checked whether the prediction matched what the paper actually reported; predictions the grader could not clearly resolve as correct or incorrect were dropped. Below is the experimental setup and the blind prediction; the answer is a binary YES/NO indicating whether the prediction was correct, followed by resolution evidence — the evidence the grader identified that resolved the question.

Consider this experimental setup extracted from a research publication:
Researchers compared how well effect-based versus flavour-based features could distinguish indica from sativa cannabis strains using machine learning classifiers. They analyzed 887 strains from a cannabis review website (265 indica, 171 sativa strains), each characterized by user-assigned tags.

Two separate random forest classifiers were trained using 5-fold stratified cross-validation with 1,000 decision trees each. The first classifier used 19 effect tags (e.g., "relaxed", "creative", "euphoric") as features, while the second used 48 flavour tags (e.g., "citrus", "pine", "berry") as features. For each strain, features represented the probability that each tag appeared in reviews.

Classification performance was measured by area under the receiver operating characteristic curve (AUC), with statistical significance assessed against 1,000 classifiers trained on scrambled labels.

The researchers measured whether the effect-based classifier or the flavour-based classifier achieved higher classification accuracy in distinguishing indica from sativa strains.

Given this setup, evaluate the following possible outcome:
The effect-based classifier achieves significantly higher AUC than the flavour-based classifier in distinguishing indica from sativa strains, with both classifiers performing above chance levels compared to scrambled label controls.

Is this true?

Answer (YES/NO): YES